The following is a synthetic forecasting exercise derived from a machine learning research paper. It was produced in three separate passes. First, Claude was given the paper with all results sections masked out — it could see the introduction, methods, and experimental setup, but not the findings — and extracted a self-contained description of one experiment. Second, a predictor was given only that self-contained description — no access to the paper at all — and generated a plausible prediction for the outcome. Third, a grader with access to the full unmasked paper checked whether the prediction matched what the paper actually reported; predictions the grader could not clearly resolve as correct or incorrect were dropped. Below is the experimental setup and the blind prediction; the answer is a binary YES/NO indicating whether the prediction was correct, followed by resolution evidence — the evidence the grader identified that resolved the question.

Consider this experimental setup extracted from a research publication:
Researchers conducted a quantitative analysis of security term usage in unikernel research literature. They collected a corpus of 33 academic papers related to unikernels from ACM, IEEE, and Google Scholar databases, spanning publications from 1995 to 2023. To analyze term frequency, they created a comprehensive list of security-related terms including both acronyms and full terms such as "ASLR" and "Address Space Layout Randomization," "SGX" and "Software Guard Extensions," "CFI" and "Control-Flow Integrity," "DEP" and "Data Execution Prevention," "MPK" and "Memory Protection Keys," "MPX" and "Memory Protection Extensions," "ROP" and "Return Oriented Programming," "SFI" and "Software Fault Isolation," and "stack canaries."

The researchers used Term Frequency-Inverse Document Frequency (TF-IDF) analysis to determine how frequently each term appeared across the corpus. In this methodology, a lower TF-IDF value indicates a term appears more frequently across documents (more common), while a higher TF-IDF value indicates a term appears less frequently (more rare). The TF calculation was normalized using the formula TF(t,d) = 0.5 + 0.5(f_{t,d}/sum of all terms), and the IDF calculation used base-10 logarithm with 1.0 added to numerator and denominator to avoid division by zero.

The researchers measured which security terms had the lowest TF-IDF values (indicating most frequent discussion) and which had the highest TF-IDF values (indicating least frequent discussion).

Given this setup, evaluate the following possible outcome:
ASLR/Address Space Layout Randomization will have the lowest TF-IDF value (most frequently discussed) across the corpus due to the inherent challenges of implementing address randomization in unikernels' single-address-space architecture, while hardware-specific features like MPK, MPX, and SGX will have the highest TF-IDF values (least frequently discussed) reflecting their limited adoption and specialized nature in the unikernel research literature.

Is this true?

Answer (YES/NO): NO